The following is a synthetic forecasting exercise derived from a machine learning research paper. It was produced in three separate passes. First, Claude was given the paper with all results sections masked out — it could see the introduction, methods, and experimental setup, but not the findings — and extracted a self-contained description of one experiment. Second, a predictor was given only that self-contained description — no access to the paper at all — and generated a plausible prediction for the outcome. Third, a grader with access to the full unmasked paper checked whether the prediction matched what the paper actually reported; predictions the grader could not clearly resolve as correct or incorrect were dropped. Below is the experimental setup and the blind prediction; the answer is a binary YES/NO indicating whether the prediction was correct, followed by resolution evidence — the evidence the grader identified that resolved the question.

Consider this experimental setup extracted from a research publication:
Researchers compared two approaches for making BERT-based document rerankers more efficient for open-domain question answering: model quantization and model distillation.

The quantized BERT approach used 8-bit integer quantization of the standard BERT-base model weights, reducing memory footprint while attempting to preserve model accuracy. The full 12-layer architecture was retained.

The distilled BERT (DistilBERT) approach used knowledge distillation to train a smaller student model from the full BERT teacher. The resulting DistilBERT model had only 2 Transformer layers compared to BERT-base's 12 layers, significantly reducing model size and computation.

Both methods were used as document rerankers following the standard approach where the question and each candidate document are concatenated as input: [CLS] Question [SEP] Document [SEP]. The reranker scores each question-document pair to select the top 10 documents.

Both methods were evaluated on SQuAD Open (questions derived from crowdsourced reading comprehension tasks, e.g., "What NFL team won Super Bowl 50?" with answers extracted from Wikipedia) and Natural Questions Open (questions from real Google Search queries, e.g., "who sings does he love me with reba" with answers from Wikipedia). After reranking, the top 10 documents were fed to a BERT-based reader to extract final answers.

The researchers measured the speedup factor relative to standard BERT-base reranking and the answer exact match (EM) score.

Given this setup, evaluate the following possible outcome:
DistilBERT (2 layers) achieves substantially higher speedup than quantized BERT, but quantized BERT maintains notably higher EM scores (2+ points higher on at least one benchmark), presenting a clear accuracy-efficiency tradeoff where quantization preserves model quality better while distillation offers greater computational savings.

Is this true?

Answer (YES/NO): YES